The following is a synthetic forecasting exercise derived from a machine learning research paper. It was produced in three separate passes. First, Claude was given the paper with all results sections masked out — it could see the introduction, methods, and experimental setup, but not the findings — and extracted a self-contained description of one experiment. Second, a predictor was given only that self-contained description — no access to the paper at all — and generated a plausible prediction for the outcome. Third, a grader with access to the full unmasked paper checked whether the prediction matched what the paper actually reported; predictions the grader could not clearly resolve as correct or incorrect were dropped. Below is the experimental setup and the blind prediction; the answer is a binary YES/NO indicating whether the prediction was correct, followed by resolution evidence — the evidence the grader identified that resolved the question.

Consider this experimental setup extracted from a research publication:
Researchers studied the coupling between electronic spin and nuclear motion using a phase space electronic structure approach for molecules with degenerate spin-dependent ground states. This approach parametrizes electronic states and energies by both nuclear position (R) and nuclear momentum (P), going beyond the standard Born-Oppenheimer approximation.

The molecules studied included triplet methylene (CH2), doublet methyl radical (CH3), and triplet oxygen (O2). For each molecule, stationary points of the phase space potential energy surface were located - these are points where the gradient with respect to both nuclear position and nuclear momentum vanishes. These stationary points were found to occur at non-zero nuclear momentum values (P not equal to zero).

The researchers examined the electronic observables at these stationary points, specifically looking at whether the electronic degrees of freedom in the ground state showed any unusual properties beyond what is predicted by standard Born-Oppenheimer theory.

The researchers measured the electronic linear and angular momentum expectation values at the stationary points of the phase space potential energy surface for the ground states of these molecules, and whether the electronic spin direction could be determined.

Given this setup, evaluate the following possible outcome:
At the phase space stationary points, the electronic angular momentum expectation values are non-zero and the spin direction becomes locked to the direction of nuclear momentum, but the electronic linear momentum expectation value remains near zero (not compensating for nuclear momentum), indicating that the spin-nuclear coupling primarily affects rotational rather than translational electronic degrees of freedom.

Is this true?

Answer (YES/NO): NO